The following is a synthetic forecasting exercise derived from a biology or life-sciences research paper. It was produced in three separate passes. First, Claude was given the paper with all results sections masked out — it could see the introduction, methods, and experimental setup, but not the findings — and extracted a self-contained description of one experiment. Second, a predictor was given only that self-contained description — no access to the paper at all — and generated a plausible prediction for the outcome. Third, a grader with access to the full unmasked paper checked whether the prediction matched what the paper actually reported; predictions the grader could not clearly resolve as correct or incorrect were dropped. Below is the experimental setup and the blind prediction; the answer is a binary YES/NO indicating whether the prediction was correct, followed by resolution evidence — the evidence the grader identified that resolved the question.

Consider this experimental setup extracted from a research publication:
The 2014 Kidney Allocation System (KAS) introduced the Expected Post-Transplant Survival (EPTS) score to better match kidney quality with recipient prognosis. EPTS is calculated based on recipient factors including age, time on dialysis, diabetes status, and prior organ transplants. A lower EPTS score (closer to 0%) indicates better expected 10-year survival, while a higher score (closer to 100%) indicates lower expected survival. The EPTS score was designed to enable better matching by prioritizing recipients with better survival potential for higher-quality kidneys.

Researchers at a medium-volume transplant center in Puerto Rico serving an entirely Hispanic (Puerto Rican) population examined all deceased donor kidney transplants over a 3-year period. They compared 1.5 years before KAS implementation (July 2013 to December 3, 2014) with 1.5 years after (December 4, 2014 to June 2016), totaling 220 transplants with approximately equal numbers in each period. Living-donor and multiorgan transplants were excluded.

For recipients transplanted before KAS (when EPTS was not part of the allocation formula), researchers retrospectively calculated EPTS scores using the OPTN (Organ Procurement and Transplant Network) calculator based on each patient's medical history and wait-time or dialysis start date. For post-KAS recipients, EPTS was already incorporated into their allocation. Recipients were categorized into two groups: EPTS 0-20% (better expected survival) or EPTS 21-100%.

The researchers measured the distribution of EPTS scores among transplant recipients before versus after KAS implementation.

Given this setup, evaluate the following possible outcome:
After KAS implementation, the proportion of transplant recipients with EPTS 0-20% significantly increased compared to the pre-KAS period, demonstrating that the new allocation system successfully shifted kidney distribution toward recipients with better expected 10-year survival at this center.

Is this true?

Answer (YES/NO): YES